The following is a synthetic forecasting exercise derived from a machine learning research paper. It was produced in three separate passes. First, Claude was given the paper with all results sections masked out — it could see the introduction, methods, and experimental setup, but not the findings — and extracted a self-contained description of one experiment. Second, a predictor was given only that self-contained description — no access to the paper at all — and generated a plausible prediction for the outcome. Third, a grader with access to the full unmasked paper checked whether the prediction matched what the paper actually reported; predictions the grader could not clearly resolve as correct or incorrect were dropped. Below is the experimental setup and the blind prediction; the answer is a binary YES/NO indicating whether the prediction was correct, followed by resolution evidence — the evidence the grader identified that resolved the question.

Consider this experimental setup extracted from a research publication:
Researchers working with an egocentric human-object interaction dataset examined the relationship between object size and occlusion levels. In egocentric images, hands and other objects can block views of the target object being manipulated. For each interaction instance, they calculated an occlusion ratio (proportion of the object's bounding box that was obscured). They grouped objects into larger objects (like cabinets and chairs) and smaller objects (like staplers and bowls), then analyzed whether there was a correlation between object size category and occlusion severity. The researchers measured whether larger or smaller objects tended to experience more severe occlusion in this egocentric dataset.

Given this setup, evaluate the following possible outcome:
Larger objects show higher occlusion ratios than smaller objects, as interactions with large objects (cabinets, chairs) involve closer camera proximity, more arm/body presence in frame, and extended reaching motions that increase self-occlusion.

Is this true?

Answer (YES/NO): NO